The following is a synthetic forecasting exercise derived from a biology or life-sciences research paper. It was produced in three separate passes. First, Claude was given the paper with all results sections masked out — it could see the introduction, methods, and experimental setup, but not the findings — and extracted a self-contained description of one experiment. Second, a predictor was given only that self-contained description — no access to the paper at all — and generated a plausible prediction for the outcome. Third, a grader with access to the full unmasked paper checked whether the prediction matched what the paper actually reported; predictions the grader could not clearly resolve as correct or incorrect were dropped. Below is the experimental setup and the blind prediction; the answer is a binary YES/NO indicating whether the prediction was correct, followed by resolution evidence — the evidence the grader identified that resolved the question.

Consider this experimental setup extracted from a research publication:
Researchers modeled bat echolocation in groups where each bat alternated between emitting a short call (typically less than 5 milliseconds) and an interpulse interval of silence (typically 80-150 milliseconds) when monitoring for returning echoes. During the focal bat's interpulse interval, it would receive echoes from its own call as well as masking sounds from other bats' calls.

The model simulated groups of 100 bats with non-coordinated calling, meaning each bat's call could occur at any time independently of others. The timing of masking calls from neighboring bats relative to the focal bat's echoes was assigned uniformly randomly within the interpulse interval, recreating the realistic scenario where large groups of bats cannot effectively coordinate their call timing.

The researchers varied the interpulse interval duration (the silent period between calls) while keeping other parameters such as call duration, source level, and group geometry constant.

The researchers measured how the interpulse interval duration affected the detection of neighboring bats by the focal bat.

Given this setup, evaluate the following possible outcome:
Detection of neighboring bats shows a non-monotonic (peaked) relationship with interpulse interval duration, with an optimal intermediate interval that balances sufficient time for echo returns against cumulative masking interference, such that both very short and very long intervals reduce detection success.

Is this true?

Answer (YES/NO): NO